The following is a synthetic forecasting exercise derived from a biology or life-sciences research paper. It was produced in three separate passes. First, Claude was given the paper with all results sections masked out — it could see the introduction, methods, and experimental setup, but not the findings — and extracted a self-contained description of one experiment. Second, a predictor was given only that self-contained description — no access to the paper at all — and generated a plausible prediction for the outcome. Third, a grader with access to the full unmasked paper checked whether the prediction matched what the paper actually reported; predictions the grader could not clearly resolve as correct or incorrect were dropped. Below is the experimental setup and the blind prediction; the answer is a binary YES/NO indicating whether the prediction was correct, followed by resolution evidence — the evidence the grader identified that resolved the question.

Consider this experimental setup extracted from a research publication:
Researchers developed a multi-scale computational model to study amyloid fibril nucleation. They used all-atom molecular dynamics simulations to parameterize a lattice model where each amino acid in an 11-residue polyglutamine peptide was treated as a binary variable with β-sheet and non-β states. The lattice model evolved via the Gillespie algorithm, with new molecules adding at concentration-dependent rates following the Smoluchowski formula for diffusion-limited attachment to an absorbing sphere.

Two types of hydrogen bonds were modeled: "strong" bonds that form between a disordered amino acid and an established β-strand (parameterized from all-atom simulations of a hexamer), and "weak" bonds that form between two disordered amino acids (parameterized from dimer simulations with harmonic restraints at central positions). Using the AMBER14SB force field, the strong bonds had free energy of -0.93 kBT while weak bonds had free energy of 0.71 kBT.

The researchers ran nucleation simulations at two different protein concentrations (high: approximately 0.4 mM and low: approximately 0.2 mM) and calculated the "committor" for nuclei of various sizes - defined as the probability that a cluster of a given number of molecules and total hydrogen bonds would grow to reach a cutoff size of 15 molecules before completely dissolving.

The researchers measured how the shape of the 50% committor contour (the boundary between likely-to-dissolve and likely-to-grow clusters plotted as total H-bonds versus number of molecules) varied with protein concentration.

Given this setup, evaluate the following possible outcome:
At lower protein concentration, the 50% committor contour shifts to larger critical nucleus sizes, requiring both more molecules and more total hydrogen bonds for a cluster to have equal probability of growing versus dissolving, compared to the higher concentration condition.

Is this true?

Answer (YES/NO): YES